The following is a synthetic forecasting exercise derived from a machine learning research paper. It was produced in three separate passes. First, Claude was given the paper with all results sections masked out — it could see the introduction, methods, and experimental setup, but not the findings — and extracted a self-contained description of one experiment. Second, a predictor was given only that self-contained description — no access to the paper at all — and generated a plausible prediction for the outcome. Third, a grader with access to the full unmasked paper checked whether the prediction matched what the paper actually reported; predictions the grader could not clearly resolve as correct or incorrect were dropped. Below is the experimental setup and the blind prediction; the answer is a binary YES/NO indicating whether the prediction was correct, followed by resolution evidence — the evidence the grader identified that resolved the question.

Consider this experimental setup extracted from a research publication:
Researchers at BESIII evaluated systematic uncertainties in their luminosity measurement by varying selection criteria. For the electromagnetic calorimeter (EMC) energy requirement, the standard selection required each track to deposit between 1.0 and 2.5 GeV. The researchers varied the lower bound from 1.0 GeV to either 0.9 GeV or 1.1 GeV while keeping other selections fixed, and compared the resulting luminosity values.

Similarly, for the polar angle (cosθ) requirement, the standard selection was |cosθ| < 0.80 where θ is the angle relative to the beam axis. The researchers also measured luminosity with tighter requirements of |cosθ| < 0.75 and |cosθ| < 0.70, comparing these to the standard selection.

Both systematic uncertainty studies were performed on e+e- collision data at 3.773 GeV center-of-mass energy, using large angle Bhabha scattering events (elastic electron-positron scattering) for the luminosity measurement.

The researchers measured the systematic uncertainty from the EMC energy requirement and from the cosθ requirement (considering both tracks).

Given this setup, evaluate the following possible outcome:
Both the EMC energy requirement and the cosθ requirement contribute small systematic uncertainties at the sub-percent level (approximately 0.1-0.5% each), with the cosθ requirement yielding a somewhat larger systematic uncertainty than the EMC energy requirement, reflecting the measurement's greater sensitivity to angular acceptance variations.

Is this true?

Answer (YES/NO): NO